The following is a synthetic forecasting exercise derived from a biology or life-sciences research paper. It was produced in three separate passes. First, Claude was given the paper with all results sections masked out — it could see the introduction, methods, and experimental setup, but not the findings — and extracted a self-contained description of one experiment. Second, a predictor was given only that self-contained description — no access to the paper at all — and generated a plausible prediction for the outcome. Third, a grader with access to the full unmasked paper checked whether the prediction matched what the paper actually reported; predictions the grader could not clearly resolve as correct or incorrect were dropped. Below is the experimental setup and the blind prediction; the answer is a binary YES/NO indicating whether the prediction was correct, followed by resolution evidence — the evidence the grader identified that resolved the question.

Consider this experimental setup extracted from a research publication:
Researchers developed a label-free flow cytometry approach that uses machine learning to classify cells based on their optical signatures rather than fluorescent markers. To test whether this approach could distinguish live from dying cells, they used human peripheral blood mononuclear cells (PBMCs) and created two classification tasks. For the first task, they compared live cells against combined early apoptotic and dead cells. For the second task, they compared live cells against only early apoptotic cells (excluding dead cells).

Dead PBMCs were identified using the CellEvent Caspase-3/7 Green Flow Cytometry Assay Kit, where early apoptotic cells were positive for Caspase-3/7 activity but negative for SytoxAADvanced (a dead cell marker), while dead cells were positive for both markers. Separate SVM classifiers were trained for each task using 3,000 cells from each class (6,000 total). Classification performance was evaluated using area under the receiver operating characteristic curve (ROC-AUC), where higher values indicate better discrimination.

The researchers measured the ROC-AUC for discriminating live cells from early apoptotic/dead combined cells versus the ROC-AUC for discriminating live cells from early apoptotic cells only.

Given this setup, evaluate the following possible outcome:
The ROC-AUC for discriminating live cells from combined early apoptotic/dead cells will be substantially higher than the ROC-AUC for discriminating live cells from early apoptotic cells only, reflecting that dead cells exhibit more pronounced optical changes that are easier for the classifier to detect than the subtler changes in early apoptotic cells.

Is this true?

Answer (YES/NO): YES